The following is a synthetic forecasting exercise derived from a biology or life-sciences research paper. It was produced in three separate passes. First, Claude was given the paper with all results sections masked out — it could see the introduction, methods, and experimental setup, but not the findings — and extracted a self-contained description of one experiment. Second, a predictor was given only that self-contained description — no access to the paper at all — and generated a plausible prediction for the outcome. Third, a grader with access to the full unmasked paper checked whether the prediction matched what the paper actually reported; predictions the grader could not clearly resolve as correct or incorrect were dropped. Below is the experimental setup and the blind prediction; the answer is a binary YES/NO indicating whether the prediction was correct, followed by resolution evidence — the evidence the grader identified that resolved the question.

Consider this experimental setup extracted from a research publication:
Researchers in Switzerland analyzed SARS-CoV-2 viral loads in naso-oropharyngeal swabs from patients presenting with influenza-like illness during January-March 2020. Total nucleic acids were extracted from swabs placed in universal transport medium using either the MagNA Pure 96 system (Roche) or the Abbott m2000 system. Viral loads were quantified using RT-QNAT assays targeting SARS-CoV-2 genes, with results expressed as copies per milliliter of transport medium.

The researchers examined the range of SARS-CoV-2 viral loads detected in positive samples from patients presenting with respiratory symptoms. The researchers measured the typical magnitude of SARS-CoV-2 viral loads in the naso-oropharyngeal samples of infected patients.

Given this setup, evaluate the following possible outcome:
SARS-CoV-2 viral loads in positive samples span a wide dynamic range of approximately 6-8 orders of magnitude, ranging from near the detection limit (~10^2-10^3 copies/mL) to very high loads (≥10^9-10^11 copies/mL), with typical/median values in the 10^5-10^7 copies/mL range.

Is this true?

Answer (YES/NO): NO